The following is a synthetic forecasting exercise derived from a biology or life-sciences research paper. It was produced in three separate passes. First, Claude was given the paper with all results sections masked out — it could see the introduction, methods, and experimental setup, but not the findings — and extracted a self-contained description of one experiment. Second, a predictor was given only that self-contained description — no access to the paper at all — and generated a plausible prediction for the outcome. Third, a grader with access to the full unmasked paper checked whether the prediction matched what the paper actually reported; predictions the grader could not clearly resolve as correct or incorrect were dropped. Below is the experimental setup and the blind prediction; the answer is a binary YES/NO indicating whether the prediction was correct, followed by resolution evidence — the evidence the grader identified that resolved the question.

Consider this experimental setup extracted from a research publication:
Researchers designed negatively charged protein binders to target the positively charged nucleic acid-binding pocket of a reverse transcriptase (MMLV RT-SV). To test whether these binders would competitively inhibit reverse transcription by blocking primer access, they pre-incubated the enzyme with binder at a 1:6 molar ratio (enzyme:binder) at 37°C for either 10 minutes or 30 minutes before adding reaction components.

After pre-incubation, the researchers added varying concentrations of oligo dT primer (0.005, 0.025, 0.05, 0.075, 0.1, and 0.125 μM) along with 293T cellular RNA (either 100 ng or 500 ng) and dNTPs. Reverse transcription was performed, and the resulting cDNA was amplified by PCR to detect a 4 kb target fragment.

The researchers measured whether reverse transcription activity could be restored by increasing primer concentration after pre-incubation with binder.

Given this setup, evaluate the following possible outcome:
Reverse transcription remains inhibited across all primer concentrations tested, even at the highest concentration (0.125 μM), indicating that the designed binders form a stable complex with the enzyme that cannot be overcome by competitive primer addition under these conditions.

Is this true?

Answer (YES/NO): NO